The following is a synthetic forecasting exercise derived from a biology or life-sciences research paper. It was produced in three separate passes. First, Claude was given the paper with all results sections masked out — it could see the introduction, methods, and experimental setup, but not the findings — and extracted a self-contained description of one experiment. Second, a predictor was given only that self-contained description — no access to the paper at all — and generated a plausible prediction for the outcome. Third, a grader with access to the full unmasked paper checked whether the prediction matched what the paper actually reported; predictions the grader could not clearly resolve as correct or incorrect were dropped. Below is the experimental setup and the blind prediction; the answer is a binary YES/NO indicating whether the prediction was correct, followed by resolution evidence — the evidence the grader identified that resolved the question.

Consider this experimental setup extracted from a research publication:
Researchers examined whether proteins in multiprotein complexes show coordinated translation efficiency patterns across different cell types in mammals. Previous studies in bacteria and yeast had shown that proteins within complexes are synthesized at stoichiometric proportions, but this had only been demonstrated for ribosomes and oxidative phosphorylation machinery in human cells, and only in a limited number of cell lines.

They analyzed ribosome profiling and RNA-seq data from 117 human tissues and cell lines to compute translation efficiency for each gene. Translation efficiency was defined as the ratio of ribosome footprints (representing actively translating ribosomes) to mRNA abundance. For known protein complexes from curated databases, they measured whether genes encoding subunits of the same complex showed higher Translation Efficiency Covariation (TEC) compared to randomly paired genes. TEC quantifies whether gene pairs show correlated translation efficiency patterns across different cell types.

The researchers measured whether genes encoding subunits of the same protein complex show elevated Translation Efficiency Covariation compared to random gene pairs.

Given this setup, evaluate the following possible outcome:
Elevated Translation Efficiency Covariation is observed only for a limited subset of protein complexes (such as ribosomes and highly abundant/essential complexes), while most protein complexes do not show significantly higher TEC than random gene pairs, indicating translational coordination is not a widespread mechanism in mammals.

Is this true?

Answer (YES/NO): NO